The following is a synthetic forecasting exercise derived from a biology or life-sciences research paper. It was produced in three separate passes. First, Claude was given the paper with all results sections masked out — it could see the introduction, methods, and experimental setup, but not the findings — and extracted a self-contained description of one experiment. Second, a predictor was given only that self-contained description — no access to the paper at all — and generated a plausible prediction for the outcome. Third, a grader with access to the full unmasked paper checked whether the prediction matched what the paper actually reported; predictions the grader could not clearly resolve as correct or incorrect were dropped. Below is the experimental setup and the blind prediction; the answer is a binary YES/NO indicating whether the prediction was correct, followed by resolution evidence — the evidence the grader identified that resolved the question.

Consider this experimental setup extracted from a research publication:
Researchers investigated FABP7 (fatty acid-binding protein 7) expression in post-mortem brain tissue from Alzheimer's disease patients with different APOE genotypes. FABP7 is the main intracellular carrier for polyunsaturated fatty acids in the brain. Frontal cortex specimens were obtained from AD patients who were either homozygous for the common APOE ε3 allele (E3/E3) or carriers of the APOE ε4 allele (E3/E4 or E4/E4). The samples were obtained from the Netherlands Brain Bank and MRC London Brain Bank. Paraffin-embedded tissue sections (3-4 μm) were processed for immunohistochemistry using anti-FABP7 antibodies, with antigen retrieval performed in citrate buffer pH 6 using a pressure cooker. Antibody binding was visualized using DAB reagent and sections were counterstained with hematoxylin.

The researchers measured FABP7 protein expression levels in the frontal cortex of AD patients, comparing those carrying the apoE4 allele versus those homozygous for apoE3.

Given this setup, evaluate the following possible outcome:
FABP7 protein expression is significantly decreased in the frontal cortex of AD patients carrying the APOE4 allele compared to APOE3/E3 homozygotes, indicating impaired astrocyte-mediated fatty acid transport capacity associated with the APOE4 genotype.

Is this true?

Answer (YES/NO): NO